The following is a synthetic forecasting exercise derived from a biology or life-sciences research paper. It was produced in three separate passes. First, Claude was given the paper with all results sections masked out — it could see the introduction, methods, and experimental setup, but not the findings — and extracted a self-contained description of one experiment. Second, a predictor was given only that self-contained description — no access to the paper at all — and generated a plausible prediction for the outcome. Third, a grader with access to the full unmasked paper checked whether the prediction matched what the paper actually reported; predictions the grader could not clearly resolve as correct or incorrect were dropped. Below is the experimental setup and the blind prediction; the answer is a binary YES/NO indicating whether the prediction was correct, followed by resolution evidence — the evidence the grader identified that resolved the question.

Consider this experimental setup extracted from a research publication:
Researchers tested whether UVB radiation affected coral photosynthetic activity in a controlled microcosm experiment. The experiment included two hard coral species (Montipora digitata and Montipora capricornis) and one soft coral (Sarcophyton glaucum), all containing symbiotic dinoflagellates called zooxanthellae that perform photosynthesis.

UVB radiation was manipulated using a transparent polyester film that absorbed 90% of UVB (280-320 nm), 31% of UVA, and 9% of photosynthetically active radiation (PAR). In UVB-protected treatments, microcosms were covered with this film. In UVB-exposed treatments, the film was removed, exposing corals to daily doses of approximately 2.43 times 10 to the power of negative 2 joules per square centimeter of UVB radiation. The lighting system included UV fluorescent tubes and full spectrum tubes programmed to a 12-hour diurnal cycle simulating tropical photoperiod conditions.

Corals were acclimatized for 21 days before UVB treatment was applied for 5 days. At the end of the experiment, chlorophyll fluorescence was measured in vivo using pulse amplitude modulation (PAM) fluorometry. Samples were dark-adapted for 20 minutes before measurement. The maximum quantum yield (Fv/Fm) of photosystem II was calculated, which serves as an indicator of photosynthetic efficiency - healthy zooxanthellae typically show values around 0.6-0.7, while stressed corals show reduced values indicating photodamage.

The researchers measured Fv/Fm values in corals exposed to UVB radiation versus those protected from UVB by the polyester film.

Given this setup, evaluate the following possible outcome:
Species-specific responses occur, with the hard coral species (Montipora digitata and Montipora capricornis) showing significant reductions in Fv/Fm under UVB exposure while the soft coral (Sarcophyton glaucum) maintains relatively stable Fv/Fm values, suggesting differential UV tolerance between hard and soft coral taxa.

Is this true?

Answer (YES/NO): NO